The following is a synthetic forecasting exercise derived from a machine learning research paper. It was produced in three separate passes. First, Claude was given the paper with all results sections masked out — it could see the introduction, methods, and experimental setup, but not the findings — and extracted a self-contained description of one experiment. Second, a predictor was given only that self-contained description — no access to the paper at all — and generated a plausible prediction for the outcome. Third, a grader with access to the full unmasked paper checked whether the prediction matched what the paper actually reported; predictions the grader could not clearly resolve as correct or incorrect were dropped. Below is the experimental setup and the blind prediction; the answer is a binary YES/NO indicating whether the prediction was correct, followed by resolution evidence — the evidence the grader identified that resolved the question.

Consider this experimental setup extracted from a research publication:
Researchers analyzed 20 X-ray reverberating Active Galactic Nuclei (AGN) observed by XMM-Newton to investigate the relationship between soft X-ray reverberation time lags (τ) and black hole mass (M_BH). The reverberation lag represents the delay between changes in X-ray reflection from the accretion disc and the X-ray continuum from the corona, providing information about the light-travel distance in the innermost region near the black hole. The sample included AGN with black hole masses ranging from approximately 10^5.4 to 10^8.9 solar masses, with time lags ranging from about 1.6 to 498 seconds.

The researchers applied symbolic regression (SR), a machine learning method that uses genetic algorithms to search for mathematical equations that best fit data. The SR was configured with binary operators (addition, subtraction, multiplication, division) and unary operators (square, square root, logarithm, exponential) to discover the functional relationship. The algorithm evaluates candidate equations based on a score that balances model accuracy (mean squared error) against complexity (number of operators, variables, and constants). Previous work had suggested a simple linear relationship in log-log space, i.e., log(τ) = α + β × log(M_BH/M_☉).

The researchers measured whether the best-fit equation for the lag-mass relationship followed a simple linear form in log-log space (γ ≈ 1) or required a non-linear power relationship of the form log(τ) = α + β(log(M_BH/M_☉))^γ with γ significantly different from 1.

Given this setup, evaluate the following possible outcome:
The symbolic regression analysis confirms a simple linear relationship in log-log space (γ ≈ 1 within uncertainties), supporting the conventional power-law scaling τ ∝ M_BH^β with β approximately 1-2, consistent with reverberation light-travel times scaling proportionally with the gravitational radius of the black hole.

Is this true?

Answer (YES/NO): NO